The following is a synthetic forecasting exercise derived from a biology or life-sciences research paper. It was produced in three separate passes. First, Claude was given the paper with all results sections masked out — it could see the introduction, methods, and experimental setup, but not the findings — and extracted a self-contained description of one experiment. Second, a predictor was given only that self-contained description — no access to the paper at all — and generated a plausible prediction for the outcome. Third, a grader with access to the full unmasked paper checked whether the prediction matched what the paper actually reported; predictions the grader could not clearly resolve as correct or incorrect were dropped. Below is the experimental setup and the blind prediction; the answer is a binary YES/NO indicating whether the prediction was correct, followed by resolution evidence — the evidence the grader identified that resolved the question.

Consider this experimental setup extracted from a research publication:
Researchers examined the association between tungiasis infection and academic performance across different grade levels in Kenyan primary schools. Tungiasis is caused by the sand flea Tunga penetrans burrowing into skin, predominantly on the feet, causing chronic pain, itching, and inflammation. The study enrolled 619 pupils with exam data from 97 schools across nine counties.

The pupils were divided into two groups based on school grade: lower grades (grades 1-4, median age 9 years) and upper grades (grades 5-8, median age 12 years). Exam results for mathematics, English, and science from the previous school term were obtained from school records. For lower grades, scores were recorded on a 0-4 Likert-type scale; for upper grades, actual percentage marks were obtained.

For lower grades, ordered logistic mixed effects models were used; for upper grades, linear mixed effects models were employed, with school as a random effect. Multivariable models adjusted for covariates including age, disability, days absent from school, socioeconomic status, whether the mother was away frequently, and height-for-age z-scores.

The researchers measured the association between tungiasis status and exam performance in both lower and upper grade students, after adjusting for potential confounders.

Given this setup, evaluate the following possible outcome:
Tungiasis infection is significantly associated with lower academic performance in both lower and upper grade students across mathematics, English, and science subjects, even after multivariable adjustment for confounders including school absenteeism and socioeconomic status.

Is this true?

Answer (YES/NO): NO